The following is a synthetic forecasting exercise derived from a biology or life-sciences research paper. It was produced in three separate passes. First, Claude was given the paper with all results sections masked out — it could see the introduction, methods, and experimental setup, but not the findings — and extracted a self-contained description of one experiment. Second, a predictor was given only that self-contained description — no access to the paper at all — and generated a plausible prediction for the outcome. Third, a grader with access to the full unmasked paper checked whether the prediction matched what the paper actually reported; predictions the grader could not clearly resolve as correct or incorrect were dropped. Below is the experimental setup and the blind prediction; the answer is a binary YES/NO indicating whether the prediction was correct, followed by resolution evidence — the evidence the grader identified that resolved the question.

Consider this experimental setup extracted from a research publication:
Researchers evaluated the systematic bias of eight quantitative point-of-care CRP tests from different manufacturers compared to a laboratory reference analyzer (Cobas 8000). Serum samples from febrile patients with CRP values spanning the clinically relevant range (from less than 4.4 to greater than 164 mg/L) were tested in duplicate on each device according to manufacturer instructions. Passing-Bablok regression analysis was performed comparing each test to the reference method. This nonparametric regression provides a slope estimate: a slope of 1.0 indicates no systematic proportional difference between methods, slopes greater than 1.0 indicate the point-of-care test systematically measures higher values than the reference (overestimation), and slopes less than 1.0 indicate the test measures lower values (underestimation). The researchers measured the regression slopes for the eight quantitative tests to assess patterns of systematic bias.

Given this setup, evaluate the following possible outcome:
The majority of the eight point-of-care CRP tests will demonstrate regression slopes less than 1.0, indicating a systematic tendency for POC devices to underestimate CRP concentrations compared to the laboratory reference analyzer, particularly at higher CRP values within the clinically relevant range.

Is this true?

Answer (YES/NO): NO